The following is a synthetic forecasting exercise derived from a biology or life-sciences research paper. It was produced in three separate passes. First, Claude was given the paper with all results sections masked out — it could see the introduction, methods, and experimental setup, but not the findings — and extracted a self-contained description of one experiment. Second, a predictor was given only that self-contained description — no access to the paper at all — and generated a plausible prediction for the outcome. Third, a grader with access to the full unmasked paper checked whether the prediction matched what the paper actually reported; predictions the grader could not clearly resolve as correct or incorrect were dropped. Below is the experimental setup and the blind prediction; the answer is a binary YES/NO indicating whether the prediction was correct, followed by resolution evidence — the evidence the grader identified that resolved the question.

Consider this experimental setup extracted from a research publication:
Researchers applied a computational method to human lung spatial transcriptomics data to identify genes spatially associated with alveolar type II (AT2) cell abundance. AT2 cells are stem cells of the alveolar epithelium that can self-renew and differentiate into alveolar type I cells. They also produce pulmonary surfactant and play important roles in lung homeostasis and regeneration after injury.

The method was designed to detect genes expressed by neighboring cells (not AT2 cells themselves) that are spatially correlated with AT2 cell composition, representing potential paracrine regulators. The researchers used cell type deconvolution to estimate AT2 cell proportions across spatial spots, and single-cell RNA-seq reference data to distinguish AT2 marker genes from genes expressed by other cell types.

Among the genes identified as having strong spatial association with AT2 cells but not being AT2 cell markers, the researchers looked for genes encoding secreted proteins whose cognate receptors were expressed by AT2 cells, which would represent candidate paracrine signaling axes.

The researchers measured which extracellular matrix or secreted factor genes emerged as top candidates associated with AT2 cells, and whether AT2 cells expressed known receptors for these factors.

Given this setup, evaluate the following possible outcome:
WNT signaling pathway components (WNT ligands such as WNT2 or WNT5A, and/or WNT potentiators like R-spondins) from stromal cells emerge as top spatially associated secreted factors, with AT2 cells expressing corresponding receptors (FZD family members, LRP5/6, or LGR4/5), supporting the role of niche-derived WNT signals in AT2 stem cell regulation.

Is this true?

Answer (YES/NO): NO